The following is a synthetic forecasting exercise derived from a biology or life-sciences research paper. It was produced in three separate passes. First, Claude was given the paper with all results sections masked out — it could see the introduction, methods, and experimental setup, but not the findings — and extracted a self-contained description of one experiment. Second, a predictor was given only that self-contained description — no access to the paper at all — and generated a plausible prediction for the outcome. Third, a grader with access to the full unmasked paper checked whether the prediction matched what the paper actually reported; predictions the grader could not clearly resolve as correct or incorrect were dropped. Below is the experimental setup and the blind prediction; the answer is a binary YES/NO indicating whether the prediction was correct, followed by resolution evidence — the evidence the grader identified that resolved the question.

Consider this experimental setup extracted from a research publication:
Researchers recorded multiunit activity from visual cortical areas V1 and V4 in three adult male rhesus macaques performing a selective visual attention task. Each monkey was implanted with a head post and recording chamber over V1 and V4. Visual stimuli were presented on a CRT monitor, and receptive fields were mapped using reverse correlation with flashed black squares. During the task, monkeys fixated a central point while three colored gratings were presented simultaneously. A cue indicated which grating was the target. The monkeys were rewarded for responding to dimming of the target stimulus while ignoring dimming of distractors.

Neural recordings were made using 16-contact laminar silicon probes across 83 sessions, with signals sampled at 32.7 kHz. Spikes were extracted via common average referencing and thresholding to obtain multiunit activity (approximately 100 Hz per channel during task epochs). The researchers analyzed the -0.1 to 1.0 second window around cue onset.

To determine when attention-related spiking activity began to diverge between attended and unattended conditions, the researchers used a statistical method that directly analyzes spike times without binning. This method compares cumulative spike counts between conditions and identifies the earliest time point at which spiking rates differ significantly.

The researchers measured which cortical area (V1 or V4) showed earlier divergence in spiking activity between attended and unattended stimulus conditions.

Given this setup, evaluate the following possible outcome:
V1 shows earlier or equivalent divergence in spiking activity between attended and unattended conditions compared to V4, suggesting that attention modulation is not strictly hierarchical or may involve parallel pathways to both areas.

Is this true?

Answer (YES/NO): NO